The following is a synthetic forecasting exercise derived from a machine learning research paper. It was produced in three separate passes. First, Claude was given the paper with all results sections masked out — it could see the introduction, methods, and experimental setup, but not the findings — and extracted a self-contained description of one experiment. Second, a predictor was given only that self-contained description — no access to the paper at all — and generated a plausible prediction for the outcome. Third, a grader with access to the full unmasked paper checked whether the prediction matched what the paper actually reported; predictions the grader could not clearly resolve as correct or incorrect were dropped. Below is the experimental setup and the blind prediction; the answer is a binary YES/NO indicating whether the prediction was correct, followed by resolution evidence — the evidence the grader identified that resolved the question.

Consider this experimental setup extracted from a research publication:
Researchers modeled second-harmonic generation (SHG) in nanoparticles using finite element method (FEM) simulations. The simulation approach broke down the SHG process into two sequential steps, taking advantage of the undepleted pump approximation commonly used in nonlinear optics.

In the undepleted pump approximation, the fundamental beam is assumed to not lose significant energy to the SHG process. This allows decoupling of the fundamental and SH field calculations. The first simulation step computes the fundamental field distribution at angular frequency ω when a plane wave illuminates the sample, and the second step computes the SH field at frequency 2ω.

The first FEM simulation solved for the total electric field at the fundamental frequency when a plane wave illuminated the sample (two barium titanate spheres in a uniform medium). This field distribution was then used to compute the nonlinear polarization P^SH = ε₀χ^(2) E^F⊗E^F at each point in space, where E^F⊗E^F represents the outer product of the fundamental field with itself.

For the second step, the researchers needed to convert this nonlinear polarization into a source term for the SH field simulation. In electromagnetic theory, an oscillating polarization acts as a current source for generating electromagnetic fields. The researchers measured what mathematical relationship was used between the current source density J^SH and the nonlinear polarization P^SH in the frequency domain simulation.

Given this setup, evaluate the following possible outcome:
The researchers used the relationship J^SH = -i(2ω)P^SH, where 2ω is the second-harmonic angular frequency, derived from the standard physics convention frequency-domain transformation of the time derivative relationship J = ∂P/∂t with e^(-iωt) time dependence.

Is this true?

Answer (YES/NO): YES